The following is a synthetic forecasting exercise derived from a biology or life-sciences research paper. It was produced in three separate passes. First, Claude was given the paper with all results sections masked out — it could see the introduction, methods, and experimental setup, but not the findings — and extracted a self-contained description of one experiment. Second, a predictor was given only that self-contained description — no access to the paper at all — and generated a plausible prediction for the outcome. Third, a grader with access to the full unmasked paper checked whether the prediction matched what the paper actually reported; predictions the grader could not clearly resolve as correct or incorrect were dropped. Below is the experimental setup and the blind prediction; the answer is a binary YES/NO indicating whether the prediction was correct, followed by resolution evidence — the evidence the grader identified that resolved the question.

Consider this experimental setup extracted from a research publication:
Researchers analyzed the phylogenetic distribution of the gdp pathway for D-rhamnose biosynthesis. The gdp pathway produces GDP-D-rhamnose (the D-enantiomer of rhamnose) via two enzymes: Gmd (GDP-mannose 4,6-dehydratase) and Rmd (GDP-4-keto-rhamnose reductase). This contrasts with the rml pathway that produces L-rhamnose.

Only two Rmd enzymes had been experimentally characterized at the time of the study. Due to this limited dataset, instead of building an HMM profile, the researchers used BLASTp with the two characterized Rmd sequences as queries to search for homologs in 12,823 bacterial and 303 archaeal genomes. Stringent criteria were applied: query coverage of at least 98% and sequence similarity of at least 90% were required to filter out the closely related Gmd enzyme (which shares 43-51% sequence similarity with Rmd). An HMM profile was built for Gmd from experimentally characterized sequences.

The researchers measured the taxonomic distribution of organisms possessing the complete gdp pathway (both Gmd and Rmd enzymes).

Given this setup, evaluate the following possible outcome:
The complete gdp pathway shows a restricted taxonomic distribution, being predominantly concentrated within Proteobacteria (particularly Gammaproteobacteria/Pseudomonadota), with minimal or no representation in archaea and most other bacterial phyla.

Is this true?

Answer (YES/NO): YES